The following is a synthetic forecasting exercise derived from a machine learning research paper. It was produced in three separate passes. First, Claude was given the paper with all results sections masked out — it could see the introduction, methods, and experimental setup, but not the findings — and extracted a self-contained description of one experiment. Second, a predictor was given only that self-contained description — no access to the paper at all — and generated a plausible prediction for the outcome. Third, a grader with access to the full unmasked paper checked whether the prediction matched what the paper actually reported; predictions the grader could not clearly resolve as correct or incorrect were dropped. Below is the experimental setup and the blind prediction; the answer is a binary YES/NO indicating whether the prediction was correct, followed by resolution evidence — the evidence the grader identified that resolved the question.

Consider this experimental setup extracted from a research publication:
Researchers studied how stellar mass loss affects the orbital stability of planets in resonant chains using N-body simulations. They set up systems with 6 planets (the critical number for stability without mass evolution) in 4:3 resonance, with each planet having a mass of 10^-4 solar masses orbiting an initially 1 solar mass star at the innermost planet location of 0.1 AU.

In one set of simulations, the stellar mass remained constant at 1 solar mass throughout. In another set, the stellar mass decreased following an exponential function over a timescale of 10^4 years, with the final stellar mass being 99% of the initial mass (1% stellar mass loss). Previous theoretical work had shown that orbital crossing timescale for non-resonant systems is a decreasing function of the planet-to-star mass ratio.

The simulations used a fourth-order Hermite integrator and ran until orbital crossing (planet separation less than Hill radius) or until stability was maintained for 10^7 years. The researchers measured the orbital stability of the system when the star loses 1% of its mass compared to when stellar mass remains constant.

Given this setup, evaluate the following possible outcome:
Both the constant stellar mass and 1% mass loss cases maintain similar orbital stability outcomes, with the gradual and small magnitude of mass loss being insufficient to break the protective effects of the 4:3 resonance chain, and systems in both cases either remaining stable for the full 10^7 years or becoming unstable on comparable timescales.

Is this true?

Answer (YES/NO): NO